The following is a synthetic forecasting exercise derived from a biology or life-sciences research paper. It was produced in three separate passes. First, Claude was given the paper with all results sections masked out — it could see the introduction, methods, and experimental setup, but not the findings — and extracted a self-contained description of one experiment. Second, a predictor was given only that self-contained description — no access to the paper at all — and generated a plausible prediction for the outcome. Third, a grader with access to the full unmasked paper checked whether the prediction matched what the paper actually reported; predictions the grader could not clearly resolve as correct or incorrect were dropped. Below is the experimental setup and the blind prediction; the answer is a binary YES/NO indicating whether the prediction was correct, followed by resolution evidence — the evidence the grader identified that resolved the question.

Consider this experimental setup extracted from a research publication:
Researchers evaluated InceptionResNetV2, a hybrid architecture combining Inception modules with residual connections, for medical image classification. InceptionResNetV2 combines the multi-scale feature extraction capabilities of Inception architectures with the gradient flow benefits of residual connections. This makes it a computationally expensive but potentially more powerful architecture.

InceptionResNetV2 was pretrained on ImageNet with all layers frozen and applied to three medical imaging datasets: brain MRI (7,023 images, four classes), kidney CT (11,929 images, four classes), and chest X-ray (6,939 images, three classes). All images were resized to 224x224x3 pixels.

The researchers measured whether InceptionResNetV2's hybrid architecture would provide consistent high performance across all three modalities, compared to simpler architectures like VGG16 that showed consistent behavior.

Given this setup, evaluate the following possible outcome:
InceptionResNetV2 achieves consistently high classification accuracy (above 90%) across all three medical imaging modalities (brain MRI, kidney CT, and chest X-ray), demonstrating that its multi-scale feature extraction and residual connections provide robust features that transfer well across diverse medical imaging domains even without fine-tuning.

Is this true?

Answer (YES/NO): NO